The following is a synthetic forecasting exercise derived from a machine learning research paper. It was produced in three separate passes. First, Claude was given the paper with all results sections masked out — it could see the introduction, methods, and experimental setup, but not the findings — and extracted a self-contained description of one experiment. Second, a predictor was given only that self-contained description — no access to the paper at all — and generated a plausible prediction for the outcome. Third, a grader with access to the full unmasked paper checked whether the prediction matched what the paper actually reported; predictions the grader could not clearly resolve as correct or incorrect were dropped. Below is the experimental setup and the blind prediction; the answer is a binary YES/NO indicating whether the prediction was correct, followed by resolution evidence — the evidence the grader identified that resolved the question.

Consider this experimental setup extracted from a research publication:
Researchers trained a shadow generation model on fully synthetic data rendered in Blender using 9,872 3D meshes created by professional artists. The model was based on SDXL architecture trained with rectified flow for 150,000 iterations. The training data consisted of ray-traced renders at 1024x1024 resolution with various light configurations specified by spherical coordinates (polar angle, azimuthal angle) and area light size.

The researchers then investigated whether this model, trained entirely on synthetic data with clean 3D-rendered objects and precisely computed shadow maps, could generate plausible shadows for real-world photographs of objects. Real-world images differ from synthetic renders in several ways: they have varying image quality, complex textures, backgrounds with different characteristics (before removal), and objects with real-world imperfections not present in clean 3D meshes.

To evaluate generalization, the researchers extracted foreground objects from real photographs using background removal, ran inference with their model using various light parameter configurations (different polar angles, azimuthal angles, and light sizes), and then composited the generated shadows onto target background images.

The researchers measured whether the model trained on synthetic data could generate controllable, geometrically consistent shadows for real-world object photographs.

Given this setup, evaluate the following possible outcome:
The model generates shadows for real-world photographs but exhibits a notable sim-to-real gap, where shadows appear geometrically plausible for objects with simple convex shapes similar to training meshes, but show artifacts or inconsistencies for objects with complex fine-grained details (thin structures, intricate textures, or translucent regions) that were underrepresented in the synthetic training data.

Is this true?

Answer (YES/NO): NO